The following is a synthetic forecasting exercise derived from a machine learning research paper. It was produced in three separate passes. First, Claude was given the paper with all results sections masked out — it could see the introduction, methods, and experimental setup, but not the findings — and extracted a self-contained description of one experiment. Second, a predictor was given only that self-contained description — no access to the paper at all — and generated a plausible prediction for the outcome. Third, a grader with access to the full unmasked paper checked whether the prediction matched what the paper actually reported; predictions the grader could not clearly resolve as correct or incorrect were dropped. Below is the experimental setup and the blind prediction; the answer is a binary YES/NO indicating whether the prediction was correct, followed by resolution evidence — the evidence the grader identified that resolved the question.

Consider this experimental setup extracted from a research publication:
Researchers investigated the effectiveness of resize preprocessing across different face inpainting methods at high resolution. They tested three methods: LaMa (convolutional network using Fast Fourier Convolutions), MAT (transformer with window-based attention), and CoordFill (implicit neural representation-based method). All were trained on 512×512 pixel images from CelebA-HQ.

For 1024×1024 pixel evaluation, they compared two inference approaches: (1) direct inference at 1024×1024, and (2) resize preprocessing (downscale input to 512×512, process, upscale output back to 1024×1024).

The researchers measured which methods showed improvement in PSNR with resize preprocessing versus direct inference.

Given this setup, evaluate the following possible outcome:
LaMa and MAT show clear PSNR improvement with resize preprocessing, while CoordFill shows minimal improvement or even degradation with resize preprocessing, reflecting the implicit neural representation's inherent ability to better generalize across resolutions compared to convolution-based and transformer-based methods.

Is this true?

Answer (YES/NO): YES